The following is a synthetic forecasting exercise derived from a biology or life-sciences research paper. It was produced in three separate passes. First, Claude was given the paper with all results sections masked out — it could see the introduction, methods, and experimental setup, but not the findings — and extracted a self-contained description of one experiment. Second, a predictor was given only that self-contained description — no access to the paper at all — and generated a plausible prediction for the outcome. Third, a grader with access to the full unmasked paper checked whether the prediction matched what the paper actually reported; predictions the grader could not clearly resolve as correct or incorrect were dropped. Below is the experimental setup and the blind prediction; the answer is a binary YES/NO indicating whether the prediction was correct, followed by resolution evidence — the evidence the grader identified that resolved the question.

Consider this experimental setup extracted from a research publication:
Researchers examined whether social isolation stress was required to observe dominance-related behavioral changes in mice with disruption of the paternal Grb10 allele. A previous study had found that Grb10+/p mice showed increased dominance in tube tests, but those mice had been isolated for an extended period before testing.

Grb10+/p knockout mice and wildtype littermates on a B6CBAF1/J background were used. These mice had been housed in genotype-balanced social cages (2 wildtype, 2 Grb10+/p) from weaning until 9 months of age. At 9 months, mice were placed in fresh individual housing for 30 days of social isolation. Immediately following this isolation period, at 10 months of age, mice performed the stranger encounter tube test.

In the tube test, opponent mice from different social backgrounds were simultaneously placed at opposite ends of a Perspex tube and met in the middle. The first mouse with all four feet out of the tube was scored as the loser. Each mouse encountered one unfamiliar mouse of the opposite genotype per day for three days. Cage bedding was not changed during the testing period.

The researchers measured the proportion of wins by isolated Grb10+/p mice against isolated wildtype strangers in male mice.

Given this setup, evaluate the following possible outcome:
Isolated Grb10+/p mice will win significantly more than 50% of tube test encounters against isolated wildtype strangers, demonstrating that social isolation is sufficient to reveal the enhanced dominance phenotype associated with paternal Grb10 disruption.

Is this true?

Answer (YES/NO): NO